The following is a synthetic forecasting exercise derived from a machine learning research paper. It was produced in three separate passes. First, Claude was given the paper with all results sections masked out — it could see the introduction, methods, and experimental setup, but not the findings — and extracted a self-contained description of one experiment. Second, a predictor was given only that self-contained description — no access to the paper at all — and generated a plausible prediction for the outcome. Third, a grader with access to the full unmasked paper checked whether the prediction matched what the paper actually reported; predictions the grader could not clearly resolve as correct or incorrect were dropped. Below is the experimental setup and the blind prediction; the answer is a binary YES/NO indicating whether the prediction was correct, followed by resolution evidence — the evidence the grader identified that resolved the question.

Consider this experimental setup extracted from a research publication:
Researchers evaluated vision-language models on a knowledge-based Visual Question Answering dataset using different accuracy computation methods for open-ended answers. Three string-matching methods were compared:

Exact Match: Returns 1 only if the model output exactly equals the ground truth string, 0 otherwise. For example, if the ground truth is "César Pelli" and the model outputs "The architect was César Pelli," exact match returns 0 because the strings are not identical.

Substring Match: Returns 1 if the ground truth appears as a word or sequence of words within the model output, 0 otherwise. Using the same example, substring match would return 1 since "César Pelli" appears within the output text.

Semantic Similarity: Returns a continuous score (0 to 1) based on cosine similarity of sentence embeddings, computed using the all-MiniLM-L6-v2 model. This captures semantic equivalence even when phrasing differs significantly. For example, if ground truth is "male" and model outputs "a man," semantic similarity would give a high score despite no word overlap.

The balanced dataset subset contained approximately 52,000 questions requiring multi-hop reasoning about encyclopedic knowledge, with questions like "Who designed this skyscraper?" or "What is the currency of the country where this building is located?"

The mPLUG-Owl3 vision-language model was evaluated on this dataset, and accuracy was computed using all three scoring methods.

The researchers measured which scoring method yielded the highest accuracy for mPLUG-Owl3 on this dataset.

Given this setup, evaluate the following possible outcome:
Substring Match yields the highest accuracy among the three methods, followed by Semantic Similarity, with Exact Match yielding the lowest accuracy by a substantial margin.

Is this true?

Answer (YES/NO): NO